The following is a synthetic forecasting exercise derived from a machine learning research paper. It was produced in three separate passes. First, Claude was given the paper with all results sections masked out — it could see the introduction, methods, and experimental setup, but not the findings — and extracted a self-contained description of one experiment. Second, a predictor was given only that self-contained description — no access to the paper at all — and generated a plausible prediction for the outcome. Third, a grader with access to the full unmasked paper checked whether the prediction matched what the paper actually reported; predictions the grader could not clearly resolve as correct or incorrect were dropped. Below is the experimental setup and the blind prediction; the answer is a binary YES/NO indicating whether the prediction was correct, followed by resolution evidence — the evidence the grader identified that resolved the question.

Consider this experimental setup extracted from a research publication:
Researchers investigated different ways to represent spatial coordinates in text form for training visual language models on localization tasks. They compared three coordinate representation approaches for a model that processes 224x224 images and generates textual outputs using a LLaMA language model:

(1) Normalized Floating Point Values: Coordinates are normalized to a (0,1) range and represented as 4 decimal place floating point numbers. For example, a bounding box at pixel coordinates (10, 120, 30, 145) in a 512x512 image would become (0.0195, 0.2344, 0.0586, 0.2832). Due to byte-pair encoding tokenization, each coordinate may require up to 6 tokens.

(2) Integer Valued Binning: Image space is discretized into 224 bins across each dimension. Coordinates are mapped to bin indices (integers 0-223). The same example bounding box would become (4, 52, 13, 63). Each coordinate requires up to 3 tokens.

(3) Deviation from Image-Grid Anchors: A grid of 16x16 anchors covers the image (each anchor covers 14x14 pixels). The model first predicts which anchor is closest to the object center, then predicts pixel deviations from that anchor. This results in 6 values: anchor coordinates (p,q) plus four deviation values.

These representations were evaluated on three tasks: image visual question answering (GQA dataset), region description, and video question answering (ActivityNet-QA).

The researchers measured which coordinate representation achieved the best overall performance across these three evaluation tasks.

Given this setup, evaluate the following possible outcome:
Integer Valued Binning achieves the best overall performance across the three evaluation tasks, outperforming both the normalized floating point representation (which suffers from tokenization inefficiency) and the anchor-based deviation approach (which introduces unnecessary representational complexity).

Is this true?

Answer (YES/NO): YES